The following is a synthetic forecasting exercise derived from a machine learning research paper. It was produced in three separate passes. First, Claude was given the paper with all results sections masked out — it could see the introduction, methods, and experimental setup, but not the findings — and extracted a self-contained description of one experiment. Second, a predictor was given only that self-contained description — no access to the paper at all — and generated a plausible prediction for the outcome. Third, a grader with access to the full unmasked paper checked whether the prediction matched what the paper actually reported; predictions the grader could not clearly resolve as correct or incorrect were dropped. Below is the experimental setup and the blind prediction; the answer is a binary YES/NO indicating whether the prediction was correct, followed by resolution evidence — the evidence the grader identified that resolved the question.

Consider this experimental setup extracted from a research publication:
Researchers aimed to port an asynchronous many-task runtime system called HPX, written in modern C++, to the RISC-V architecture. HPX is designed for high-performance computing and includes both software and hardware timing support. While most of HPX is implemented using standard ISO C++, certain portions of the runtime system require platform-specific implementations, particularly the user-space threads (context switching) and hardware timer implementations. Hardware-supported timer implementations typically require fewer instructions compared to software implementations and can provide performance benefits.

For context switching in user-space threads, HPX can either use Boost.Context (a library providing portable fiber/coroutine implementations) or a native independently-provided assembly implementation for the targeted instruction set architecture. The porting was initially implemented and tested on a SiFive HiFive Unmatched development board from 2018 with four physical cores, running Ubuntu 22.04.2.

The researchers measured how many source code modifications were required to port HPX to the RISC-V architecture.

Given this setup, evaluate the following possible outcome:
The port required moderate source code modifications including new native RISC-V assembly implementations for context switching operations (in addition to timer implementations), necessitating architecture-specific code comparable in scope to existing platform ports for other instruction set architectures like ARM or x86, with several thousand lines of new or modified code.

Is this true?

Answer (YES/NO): NO